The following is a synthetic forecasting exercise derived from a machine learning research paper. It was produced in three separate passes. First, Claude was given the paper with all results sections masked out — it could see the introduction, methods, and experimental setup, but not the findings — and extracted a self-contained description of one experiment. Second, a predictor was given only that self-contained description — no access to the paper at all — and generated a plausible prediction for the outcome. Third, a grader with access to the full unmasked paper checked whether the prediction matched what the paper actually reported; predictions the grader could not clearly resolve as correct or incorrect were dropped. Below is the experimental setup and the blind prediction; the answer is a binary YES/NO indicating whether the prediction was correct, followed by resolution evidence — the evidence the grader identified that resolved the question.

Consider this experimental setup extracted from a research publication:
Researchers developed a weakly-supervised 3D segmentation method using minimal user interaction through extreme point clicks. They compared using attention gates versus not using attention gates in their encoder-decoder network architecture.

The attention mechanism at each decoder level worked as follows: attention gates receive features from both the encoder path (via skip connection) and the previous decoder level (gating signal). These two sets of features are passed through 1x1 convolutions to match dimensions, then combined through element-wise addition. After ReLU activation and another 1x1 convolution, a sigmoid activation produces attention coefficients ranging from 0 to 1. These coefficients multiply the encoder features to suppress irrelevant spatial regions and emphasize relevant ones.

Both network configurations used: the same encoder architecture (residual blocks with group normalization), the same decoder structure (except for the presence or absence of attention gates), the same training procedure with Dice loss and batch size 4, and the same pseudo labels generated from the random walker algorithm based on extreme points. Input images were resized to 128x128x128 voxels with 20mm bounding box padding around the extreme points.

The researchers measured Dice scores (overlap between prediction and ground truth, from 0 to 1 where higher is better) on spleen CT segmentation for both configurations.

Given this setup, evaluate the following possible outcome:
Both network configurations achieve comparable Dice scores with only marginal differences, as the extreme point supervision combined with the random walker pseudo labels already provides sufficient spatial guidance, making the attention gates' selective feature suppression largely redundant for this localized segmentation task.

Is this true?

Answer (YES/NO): NO